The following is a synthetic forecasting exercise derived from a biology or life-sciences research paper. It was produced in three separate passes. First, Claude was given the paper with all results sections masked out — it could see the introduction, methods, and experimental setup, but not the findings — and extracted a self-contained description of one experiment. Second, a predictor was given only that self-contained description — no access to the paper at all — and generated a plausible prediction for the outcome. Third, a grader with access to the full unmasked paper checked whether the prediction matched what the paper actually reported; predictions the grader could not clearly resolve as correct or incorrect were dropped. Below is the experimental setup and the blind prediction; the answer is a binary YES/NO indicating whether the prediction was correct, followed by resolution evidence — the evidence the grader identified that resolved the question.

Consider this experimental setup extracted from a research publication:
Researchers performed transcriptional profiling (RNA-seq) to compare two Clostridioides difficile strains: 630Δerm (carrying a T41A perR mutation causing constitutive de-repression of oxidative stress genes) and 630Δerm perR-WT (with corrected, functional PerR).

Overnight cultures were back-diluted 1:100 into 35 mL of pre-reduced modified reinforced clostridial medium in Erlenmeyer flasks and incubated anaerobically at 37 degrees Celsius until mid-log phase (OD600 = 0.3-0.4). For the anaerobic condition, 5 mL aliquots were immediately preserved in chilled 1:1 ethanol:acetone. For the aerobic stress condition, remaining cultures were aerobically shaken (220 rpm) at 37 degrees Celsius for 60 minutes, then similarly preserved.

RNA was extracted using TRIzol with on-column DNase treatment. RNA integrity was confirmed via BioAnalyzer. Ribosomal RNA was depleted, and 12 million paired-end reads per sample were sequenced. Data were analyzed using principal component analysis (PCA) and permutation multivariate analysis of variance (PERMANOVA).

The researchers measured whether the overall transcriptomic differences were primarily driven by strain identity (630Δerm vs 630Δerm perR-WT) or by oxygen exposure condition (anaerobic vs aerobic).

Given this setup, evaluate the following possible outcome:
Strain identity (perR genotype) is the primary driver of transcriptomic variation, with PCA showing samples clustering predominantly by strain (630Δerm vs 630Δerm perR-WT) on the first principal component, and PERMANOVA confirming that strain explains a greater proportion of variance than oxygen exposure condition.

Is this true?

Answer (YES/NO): NO